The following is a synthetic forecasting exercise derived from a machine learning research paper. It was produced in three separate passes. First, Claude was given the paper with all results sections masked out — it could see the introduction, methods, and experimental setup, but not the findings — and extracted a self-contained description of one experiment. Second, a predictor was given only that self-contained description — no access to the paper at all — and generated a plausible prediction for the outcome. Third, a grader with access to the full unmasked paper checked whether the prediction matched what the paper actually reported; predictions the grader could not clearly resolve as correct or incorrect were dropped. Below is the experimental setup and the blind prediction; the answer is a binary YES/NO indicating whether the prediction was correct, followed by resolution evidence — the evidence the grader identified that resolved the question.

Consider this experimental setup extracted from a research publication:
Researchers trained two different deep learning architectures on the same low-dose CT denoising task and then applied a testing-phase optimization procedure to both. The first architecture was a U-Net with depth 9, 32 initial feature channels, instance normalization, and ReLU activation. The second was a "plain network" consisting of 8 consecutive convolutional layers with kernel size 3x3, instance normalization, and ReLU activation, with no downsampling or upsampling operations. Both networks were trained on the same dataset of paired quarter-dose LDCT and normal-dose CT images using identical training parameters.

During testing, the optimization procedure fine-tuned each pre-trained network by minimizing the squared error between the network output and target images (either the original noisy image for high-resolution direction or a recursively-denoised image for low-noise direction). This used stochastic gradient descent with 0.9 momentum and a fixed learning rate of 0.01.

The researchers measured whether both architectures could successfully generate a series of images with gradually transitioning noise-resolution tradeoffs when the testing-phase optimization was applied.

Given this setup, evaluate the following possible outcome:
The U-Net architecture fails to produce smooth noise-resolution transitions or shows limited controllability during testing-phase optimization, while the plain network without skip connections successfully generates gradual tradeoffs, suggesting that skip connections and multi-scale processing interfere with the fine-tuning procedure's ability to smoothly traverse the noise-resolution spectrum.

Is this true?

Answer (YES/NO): NO